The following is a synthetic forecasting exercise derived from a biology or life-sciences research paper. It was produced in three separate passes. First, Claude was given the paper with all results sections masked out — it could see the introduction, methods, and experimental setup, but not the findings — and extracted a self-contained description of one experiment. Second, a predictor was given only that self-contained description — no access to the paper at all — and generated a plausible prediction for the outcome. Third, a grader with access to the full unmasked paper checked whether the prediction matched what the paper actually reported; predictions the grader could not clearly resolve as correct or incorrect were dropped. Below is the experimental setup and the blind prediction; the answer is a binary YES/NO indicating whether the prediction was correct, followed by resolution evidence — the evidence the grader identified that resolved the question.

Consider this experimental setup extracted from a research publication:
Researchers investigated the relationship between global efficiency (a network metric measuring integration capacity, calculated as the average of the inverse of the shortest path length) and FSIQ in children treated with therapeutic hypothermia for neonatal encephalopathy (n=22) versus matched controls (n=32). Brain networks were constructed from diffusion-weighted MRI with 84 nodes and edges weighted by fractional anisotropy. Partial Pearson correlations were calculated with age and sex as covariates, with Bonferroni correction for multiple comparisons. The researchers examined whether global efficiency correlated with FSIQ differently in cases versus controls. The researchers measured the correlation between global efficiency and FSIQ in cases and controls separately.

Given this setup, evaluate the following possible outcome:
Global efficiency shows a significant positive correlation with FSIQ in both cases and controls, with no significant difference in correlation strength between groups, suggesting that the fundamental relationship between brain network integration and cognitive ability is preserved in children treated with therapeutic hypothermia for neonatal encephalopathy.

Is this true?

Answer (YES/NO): NO